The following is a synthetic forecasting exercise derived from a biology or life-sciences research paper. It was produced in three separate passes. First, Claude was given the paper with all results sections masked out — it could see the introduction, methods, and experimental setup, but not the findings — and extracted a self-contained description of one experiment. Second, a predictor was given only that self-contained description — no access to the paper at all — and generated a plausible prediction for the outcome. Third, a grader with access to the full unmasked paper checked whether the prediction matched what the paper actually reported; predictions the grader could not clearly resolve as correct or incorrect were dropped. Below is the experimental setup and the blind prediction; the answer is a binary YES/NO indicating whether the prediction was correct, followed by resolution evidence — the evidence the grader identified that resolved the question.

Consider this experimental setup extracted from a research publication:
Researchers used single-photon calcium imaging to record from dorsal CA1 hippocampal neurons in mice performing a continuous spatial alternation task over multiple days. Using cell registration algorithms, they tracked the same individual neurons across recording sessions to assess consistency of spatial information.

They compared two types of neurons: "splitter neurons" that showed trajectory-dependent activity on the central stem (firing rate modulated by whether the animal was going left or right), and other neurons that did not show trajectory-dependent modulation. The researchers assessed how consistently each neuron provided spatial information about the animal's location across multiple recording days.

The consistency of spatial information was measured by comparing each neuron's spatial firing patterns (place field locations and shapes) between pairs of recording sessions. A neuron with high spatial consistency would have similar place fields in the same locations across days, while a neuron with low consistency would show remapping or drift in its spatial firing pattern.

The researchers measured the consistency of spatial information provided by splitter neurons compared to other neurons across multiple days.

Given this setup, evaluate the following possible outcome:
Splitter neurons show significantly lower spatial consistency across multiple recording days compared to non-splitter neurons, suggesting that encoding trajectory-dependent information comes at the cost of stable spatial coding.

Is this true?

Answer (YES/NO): NO